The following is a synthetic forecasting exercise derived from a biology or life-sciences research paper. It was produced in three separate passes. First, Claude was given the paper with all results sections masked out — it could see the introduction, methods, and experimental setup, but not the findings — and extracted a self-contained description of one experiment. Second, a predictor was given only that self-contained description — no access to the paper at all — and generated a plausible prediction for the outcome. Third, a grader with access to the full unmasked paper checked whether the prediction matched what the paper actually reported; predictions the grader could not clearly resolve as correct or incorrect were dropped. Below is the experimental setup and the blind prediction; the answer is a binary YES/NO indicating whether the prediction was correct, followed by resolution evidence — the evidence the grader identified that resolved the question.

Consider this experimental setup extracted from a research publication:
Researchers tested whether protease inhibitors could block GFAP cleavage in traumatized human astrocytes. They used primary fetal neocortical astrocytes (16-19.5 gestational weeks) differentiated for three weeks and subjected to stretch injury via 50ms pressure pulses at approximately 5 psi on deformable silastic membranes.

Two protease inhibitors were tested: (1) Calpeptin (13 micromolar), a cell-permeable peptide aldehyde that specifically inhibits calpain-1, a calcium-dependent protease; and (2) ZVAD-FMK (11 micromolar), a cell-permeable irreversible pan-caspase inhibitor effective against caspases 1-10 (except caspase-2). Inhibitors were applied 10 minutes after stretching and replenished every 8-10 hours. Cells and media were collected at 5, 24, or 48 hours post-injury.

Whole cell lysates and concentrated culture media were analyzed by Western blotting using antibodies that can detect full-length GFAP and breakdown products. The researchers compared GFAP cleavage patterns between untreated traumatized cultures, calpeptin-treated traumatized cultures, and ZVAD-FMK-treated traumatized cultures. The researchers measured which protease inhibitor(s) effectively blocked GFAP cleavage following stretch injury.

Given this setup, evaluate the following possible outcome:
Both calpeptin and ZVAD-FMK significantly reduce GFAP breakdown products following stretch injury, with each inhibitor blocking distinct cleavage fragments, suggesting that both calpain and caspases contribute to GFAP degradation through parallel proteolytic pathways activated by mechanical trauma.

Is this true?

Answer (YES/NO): YES